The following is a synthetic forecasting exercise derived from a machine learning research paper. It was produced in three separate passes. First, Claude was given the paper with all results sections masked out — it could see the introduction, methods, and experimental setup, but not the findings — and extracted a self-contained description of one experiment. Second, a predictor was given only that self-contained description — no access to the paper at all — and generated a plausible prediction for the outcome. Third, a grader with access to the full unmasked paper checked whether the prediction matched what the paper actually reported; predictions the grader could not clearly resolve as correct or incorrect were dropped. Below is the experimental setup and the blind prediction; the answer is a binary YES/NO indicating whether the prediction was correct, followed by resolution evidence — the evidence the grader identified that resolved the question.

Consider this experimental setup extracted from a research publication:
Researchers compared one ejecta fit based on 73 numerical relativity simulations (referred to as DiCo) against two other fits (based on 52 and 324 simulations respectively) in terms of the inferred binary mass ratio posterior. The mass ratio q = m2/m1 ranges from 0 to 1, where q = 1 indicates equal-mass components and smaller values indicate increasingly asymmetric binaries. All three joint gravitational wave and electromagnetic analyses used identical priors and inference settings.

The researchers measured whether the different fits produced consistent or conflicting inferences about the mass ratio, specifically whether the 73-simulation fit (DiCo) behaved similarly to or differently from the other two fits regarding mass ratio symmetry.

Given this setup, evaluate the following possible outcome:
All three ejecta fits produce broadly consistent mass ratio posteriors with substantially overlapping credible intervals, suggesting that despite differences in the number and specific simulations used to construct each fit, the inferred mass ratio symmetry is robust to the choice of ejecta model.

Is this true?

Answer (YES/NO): NO